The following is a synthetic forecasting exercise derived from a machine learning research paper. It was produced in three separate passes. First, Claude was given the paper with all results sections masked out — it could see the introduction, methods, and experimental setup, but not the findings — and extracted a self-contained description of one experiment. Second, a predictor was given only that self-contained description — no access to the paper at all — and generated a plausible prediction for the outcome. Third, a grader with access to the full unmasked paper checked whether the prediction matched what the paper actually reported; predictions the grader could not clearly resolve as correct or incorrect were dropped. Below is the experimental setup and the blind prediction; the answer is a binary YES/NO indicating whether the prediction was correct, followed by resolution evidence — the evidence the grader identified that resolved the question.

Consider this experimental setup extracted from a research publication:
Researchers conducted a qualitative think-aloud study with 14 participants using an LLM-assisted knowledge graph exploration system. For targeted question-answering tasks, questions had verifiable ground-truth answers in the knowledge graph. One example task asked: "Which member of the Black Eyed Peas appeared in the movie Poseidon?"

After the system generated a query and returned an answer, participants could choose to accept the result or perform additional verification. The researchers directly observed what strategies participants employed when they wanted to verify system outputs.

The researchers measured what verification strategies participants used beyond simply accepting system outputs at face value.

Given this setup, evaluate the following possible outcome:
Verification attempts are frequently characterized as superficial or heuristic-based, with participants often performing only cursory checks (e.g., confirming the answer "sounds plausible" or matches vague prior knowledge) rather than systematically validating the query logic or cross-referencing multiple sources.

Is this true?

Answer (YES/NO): NO